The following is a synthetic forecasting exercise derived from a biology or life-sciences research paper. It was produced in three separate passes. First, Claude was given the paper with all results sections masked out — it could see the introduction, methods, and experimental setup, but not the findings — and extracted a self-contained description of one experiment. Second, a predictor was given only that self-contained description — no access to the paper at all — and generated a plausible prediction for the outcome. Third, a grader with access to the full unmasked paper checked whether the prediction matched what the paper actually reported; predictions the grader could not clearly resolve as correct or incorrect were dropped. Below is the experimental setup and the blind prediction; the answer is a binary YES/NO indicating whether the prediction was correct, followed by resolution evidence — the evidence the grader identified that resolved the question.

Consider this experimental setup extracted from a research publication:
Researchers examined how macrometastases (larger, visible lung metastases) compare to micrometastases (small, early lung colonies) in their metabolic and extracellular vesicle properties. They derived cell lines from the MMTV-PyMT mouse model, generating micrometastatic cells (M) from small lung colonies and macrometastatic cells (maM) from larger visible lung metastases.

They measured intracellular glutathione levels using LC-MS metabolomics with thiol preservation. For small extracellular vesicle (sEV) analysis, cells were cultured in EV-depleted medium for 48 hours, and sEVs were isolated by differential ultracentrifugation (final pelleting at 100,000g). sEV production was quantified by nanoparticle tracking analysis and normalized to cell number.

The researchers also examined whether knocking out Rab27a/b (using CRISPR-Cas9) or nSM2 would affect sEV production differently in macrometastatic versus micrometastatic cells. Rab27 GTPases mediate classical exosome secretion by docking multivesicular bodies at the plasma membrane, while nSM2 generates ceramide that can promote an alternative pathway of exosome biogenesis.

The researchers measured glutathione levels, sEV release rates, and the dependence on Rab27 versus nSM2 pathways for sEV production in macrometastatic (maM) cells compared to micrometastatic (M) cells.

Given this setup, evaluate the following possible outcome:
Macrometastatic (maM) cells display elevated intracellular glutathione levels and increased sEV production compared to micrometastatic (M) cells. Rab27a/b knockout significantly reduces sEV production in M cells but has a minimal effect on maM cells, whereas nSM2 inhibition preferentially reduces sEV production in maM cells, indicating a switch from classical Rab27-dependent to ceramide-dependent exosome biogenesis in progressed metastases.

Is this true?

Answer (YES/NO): NO